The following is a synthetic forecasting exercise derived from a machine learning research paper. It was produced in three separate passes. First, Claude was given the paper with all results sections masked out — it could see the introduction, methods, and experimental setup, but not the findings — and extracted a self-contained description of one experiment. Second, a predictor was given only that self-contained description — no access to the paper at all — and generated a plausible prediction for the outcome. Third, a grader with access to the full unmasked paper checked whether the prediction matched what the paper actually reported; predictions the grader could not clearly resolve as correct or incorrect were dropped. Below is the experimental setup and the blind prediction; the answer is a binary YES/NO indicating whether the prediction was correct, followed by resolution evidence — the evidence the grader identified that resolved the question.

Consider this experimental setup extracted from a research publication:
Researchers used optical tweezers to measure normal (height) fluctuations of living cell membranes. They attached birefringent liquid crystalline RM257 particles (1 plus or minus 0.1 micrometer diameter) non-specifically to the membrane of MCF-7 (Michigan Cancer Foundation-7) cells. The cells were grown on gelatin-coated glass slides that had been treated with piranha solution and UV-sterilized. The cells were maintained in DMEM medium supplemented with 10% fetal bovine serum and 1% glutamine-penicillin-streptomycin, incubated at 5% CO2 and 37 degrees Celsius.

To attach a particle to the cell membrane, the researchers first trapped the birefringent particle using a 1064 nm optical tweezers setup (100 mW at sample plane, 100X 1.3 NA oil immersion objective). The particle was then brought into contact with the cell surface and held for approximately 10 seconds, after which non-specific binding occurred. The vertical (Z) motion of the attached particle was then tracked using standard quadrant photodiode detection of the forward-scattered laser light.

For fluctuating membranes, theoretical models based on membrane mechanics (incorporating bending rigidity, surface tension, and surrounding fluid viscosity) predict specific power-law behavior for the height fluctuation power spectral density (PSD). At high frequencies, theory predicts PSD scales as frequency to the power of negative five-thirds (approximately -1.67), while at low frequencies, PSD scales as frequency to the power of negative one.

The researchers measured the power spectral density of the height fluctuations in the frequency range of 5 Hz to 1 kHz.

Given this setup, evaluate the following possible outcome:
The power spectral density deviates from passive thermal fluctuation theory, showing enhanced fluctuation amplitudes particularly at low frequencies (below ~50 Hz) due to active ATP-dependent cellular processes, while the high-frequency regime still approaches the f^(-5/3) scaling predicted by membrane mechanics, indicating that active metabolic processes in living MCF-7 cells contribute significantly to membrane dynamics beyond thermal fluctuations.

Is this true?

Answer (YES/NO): NO